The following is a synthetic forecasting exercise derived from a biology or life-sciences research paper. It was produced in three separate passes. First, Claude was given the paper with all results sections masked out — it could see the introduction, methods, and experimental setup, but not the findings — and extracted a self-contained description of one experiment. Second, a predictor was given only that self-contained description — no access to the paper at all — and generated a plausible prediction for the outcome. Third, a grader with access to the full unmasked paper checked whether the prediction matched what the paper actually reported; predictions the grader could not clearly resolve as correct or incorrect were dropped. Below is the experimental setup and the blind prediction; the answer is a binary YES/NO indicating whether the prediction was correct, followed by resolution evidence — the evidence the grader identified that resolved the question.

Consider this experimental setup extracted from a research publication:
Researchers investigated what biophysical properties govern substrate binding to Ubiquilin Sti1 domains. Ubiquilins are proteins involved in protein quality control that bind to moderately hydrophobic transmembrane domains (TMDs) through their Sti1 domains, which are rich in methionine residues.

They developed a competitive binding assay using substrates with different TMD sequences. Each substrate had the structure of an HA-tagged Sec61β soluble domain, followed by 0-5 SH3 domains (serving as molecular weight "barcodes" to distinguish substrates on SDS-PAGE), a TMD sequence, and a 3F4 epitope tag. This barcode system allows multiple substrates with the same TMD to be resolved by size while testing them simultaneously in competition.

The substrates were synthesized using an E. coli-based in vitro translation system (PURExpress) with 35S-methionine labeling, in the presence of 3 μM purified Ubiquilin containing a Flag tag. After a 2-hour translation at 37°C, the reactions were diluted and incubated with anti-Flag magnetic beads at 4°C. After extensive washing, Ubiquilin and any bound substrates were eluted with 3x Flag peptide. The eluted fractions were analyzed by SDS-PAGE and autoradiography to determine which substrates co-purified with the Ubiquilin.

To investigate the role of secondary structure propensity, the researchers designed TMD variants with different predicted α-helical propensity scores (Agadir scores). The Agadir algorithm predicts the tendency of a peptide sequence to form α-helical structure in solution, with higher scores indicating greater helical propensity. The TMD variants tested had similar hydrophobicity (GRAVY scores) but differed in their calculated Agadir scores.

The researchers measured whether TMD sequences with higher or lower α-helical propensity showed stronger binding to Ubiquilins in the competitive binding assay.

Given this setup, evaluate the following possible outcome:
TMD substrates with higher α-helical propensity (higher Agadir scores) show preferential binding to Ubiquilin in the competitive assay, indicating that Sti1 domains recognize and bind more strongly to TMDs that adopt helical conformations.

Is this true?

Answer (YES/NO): NO